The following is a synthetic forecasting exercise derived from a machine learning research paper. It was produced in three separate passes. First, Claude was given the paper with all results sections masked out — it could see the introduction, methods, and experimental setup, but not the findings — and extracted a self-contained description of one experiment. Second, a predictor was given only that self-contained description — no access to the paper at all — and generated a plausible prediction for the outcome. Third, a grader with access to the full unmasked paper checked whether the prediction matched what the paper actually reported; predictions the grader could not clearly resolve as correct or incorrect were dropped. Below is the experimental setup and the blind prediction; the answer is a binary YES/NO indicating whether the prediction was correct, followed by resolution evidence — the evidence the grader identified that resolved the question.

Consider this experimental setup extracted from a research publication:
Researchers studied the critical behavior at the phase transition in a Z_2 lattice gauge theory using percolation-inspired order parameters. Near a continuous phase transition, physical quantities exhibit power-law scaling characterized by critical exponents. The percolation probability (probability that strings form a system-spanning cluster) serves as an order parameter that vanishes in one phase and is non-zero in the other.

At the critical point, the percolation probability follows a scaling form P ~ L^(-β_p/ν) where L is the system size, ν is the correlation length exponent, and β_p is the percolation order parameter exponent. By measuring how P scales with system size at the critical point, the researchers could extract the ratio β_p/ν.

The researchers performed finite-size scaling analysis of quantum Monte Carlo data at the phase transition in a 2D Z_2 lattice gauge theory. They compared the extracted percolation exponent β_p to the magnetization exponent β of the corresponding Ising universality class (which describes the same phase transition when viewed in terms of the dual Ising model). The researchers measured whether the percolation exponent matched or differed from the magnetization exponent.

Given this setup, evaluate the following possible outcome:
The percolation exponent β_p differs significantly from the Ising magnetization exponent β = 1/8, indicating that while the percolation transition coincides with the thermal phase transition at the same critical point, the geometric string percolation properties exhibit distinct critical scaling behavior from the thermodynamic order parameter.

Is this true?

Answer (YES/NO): YES